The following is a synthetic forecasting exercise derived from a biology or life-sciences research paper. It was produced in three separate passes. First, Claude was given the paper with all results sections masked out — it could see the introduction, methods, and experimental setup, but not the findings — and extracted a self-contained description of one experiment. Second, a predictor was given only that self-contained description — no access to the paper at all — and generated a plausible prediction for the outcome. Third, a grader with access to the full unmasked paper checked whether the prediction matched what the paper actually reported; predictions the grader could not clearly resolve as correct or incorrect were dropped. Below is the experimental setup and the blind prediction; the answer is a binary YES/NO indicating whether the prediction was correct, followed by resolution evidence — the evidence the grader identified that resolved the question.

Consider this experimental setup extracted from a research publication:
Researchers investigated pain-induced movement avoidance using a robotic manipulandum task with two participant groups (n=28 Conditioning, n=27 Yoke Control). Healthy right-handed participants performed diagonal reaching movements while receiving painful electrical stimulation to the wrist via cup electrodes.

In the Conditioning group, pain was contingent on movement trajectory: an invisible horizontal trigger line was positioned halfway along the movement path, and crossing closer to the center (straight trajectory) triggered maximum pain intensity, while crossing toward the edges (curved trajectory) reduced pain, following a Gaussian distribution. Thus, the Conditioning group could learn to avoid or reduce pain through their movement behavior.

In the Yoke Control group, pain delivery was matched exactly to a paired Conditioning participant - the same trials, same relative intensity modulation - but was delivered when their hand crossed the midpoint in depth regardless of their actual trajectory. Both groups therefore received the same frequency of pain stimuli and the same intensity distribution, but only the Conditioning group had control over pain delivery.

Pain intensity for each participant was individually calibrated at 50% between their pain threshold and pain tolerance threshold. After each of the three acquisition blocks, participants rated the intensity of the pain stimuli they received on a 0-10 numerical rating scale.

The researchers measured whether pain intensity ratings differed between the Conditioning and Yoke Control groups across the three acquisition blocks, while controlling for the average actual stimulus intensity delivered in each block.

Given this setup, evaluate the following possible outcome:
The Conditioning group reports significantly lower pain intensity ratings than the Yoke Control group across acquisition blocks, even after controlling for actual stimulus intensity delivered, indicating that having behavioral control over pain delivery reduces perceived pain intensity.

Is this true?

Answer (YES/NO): NO